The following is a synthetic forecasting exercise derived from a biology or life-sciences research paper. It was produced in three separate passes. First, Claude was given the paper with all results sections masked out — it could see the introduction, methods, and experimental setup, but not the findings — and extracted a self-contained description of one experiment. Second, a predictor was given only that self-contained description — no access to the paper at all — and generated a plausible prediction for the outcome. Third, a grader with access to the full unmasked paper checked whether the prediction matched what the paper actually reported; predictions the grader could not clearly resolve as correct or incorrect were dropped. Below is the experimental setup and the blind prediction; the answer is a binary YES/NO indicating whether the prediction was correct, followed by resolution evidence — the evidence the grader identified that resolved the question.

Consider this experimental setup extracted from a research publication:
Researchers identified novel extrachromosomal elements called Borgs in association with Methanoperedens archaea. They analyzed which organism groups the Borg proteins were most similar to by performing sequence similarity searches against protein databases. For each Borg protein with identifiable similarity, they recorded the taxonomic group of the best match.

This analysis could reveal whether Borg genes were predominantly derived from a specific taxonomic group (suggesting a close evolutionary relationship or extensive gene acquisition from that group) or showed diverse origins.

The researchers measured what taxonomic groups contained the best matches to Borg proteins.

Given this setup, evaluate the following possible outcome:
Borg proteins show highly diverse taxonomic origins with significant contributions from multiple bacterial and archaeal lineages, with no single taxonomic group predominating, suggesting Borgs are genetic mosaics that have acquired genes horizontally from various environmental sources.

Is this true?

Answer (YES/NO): NO